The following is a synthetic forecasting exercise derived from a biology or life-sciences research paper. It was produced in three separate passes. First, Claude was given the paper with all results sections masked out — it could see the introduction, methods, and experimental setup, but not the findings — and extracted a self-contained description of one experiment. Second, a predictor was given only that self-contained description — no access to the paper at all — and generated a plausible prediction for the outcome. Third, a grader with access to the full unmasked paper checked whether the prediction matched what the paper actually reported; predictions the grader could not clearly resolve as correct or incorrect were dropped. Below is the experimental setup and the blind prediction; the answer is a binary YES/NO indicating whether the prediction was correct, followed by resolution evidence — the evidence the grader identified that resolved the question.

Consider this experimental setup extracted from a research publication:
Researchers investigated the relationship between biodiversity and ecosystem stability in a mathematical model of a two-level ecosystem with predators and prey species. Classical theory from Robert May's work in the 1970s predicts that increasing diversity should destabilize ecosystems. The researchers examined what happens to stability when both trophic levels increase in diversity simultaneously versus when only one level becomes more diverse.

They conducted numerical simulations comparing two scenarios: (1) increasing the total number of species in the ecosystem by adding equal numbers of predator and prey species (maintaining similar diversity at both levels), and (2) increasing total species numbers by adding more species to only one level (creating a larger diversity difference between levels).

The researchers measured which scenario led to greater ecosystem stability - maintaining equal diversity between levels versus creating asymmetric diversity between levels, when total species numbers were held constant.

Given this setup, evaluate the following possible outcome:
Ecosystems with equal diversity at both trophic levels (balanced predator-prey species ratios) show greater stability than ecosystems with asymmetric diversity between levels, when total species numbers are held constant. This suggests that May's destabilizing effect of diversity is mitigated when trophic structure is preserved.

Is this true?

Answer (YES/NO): NO